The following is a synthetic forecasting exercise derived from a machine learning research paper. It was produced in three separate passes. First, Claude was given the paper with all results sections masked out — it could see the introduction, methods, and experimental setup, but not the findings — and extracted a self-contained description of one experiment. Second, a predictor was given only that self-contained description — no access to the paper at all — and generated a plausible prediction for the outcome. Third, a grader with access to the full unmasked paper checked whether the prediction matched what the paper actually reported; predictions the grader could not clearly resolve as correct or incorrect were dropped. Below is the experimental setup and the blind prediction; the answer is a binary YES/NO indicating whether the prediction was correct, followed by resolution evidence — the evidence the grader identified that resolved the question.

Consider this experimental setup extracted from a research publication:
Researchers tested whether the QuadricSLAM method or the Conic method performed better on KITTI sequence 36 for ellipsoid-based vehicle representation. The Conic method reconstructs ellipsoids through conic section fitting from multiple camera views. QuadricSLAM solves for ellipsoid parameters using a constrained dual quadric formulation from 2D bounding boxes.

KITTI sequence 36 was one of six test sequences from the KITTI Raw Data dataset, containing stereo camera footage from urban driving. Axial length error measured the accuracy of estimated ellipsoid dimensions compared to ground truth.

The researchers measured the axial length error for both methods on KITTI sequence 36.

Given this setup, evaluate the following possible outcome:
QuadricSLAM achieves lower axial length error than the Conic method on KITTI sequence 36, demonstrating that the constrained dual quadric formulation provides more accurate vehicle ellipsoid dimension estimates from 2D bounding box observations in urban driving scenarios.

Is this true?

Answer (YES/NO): YES